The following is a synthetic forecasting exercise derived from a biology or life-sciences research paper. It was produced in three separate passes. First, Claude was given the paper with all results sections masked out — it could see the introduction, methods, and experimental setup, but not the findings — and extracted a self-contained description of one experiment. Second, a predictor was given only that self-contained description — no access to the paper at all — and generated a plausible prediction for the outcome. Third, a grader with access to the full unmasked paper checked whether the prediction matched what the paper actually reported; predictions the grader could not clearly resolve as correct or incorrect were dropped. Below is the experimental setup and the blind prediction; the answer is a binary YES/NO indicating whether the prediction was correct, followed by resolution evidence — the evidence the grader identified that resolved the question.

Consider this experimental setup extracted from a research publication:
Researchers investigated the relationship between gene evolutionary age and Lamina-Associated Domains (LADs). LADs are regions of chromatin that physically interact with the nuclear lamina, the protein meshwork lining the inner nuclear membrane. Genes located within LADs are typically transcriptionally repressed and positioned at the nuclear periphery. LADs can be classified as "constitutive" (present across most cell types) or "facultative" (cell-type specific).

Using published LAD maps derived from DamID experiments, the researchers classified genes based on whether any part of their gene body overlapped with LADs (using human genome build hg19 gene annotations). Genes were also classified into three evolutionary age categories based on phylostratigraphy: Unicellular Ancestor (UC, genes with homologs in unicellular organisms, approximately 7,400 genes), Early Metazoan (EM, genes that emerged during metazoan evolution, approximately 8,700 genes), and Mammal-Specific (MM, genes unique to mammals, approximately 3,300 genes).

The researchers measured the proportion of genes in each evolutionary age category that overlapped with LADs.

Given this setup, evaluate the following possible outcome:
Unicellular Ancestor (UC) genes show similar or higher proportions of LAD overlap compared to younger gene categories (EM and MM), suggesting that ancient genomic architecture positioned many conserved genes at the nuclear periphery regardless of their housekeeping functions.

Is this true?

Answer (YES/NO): NO